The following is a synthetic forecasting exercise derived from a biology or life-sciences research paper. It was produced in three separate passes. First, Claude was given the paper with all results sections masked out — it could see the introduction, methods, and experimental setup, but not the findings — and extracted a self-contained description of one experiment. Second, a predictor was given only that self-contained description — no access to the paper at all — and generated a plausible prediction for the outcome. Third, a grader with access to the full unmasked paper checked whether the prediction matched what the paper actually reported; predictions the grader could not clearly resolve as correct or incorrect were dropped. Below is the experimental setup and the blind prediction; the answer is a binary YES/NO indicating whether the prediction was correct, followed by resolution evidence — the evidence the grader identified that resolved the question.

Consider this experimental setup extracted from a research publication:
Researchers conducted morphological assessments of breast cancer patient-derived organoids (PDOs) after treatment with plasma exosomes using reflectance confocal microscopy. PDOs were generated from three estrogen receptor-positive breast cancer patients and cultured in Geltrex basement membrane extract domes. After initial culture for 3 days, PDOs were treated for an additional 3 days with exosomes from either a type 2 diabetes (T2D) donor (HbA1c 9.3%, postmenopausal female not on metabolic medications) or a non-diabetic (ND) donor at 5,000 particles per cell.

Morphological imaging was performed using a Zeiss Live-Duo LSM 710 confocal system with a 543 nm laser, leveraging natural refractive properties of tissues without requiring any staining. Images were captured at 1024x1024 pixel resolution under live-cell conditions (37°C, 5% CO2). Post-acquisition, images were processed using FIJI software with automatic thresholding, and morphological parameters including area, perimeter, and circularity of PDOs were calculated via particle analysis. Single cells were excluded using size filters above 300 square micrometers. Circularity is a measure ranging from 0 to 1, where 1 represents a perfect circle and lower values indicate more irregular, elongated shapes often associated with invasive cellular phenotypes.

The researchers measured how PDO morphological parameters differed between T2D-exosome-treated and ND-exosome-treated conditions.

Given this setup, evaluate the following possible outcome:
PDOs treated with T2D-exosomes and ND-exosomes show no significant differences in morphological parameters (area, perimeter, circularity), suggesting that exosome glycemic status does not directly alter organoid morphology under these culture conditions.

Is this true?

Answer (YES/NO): NO